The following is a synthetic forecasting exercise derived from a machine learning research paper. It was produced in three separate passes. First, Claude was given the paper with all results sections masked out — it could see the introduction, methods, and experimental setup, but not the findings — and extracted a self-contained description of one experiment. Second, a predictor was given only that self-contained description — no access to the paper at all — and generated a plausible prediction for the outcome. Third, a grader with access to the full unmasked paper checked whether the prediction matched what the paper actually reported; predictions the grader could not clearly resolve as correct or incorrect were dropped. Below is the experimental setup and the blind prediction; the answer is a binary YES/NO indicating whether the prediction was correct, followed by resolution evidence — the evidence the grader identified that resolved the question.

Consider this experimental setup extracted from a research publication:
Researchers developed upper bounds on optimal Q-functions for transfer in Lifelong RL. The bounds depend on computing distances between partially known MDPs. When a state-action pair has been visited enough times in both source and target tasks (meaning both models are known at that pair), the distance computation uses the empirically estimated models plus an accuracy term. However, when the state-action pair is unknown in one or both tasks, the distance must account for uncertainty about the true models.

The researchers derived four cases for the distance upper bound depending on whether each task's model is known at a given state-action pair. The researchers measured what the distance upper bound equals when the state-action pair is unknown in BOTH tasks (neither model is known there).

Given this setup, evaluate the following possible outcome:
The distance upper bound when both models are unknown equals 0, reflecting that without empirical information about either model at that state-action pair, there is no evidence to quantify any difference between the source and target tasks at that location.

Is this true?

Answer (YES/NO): NO